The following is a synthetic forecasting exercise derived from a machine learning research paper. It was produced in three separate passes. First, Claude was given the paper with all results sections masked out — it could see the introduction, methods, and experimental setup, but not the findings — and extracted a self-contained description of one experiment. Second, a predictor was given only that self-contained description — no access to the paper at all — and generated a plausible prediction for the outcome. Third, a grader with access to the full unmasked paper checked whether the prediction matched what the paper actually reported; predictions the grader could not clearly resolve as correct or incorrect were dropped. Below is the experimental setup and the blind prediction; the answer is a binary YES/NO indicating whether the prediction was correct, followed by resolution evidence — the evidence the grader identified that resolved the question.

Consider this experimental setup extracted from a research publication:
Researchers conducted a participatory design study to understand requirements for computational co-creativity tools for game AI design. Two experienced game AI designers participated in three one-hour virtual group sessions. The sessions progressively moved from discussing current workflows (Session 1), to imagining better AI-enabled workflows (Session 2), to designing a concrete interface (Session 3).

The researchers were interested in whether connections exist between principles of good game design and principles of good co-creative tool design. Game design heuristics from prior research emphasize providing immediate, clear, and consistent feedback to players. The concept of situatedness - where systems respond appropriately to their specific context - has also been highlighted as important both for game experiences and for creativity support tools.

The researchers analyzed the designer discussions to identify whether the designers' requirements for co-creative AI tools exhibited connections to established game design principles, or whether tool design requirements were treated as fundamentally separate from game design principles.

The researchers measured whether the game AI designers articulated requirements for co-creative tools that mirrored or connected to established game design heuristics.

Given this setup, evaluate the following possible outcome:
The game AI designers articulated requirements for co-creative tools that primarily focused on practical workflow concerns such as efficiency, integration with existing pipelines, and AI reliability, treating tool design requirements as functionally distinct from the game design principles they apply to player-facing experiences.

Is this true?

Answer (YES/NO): NO